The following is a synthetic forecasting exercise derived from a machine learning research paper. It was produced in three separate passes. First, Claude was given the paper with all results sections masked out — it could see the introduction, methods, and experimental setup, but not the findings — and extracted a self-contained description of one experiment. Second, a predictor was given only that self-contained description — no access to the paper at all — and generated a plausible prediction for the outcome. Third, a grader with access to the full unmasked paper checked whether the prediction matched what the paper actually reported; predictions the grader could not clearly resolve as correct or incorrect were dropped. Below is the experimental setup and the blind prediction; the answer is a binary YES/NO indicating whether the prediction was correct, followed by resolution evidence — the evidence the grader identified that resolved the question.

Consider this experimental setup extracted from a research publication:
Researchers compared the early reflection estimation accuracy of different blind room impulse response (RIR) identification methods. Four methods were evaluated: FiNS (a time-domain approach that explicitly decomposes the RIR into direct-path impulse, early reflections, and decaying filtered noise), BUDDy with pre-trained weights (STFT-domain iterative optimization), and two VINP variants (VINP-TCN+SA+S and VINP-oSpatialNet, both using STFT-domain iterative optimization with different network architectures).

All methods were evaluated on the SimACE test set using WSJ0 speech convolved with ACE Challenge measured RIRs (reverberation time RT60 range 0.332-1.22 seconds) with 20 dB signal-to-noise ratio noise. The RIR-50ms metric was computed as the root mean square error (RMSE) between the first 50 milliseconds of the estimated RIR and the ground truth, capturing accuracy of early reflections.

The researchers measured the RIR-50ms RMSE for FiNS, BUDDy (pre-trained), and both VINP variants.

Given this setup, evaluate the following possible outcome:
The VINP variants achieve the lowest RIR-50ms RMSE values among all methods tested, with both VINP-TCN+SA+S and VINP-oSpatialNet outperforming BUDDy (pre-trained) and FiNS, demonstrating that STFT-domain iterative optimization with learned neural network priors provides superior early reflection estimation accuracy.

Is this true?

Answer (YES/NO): YES